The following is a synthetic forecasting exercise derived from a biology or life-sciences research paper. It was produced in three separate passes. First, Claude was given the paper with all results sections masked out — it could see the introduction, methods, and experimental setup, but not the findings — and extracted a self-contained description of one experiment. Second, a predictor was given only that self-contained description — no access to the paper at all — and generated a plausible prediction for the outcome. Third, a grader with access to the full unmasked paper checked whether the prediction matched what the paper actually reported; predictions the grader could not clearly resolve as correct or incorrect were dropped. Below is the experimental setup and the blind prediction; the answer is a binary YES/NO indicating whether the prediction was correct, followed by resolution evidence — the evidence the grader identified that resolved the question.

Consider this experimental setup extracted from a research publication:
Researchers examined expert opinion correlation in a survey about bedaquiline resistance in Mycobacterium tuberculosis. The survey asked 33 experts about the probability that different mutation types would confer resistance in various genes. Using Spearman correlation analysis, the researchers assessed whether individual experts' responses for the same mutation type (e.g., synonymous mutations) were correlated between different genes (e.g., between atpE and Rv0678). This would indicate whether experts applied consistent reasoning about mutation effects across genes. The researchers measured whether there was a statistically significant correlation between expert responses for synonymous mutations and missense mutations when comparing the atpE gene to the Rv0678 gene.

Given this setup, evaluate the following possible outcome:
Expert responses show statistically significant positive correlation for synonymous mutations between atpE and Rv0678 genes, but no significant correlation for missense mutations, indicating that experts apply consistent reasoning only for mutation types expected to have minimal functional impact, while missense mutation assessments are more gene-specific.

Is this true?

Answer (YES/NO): NO